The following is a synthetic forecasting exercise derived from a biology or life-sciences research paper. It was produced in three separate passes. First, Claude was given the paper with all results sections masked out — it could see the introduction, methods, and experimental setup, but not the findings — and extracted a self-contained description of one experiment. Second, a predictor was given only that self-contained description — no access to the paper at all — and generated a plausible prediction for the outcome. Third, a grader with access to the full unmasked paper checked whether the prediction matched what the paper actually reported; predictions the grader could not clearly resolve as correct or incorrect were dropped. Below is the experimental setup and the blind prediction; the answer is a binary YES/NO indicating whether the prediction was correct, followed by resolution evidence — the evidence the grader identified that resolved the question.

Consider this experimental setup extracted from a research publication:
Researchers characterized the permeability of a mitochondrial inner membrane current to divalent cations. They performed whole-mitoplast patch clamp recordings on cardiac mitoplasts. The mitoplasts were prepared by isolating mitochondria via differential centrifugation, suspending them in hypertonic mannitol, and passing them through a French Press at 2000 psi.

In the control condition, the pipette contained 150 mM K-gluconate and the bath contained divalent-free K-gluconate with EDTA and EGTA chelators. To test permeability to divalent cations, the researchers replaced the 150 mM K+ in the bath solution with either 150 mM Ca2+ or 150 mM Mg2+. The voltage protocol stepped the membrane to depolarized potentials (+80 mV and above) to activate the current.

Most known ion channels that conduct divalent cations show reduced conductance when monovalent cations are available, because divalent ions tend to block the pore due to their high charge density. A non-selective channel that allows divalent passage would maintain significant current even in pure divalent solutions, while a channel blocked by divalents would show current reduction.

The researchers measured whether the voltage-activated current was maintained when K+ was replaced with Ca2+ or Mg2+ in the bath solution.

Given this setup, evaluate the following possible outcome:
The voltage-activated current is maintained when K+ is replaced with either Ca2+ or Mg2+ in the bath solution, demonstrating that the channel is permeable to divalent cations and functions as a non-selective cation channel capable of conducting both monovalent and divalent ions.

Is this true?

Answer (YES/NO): YES